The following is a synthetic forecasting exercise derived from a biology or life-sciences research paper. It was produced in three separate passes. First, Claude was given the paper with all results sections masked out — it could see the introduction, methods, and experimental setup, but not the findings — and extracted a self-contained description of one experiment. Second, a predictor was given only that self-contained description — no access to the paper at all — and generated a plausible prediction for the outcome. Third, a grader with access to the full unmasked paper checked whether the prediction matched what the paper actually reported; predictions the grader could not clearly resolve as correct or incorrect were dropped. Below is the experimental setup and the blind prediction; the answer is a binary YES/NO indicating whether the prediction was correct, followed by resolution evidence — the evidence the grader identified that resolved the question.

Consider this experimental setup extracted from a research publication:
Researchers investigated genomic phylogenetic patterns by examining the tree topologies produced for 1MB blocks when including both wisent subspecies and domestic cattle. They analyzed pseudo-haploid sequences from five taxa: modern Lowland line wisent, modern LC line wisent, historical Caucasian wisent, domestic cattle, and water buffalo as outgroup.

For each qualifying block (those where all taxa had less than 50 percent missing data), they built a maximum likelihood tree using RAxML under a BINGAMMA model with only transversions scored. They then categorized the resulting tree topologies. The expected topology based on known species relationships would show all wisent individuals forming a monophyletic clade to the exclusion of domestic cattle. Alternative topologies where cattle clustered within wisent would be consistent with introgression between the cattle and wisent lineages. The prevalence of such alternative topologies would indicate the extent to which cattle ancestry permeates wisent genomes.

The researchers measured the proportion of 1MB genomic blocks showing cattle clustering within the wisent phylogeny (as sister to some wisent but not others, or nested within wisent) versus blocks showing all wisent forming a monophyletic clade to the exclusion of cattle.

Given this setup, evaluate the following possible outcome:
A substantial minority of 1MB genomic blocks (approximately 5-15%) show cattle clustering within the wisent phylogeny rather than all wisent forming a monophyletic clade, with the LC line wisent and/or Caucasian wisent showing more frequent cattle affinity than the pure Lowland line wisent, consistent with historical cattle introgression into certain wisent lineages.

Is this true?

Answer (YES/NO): NO